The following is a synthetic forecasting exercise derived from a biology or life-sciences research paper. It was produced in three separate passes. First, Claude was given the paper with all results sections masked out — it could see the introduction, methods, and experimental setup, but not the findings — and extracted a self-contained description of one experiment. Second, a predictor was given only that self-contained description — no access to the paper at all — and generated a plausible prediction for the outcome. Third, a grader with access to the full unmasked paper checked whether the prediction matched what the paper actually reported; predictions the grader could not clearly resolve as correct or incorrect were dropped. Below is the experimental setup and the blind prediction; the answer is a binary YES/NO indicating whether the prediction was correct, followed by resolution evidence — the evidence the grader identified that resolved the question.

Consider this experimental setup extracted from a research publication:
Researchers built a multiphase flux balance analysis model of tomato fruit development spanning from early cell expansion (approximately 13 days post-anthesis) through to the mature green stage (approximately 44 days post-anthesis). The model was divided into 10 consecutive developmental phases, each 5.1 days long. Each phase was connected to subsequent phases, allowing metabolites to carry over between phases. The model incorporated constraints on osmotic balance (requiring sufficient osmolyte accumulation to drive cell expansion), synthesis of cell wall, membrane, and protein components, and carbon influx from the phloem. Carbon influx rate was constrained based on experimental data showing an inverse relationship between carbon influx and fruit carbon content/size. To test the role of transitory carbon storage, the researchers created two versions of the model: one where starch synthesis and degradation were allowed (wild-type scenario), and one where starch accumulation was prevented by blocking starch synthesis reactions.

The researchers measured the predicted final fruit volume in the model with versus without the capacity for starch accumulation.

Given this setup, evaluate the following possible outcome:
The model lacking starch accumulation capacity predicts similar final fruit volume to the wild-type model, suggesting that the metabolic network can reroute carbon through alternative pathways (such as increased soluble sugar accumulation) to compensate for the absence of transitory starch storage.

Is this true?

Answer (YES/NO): NO